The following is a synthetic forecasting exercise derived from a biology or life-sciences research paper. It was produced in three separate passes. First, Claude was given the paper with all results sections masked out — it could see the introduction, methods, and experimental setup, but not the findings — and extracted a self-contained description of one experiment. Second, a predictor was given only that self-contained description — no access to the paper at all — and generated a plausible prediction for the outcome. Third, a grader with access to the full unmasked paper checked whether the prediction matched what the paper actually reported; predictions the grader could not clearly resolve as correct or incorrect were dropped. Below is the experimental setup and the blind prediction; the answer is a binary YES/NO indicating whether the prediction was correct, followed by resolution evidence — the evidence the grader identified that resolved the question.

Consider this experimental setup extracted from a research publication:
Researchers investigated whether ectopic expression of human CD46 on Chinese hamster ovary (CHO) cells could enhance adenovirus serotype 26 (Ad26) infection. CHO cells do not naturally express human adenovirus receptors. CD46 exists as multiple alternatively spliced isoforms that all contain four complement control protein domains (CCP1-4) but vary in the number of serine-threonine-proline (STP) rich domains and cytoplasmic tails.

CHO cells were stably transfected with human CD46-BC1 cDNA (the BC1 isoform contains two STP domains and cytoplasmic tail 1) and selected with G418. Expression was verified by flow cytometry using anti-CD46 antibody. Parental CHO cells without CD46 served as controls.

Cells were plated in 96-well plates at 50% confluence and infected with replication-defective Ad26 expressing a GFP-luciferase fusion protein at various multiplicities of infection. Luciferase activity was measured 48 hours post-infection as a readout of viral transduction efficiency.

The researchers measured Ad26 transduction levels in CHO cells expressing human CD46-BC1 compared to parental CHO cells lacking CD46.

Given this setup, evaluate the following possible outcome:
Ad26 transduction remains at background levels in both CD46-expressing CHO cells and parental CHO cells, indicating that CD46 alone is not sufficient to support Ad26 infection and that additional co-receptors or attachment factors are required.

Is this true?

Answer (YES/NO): NO